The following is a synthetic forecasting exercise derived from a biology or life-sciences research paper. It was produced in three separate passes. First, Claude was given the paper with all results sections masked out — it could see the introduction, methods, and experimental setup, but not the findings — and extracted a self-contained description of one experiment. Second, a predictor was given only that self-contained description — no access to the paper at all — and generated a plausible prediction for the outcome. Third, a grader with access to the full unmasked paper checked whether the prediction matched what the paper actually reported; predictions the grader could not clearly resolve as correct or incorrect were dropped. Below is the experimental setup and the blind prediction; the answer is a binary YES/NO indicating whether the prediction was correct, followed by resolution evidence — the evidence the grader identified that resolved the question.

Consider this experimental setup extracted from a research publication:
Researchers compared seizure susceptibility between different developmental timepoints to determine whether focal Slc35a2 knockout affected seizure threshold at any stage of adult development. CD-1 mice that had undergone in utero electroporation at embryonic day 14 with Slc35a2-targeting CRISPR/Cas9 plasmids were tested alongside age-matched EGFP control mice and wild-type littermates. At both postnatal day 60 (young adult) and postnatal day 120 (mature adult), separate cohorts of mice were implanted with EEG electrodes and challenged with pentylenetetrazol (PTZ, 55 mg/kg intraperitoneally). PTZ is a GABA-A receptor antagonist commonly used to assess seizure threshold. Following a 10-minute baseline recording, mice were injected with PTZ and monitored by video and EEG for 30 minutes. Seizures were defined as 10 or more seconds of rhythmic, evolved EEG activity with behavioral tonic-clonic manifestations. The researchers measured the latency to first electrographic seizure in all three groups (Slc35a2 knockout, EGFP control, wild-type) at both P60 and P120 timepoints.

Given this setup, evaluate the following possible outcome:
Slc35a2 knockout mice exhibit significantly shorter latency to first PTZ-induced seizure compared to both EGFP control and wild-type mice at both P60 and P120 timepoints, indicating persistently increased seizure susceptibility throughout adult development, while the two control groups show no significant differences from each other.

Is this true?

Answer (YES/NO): YES